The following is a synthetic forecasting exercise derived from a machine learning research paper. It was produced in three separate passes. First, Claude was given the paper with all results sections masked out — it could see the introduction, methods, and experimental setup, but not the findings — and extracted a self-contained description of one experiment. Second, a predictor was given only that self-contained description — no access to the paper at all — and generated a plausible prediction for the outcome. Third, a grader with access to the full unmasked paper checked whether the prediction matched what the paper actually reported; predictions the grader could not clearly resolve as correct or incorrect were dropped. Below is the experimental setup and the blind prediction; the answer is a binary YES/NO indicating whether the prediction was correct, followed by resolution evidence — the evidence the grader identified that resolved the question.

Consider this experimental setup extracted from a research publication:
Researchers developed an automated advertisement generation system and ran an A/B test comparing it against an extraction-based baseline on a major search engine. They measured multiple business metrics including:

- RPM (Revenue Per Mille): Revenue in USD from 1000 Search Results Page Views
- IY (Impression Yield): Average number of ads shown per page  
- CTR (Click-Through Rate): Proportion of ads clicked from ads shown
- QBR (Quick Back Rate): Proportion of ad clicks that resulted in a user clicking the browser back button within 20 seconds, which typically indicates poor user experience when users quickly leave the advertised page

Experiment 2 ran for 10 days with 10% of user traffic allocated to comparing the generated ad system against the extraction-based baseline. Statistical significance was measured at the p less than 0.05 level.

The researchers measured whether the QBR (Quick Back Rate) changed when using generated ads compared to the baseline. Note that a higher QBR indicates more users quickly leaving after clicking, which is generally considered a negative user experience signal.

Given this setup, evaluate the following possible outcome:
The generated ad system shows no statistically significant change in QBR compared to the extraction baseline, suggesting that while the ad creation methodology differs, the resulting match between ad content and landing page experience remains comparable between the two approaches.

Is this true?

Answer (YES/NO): NO